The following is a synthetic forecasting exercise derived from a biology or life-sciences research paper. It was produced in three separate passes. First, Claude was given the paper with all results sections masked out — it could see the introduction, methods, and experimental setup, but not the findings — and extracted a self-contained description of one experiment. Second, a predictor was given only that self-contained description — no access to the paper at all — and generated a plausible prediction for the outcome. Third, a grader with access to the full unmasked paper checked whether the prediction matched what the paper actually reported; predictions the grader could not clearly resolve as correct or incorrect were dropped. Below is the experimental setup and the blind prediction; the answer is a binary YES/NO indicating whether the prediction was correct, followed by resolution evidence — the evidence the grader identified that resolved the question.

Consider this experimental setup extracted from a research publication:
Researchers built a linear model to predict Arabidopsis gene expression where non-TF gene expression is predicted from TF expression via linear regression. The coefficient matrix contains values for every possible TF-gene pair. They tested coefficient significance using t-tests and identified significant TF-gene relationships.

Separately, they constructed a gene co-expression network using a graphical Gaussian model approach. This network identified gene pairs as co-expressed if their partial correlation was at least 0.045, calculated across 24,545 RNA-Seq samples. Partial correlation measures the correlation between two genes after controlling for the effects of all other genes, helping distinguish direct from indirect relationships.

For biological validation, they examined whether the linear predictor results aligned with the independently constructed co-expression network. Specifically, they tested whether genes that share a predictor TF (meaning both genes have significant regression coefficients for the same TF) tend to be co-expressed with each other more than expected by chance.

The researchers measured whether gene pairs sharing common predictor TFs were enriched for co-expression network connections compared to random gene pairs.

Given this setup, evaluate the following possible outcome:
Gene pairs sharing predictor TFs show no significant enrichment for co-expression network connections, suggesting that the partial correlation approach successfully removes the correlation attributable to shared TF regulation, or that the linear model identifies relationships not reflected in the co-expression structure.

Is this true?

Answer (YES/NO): NO